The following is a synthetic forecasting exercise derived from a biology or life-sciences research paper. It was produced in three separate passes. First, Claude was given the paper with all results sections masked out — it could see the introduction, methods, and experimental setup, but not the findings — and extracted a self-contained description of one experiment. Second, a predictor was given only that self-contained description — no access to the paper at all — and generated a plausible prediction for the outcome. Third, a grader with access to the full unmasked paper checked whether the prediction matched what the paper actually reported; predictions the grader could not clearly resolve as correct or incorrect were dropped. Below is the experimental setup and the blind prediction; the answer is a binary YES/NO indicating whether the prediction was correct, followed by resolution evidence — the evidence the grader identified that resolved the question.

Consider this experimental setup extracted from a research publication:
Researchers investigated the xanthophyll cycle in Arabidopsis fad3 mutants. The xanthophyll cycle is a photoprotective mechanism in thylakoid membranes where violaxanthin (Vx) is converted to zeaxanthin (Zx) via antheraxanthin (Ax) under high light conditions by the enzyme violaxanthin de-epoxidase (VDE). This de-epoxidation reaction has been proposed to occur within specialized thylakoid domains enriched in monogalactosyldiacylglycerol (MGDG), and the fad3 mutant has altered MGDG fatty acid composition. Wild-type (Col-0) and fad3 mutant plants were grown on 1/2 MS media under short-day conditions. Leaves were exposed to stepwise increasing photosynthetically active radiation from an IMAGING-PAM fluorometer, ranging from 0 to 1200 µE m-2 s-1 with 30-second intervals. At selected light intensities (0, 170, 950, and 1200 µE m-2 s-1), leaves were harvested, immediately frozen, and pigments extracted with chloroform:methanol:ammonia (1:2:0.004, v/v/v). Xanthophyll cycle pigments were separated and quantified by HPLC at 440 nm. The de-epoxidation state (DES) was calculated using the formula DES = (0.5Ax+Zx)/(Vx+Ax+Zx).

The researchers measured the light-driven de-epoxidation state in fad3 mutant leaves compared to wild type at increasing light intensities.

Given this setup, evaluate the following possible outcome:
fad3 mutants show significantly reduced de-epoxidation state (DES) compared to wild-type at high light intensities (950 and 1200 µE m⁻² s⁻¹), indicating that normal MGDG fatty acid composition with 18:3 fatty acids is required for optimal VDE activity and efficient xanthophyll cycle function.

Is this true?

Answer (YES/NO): NO